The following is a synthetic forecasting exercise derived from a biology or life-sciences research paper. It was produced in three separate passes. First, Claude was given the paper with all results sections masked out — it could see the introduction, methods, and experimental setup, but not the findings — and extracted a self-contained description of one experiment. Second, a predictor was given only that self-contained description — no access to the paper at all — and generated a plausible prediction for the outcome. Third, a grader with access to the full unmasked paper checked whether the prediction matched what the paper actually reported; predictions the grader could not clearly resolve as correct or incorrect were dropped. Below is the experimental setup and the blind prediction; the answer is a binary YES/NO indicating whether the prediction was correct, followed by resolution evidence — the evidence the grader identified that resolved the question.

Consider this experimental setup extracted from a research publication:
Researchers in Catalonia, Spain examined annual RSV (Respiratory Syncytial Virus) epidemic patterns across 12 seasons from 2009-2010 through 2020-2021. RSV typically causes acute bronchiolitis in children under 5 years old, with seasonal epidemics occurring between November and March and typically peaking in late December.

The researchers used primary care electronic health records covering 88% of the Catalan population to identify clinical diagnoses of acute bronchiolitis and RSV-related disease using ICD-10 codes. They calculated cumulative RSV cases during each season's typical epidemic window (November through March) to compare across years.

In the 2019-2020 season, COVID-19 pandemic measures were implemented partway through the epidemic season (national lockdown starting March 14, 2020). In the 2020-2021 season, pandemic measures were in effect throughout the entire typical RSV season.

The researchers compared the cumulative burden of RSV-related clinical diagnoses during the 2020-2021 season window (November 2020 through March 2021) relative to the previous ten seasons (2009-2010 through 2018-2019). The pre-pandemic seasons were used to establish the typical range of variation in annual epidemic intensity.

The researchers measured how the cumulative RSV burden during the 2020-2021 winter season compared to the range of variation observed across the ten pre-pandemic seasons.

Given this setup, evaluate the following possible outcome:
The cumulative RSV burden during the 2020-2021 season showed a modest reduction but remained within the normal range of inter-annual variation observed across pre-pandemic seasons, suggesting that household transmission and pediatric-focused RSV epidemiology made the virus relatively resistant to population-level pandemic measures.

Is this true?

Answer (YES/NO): NO